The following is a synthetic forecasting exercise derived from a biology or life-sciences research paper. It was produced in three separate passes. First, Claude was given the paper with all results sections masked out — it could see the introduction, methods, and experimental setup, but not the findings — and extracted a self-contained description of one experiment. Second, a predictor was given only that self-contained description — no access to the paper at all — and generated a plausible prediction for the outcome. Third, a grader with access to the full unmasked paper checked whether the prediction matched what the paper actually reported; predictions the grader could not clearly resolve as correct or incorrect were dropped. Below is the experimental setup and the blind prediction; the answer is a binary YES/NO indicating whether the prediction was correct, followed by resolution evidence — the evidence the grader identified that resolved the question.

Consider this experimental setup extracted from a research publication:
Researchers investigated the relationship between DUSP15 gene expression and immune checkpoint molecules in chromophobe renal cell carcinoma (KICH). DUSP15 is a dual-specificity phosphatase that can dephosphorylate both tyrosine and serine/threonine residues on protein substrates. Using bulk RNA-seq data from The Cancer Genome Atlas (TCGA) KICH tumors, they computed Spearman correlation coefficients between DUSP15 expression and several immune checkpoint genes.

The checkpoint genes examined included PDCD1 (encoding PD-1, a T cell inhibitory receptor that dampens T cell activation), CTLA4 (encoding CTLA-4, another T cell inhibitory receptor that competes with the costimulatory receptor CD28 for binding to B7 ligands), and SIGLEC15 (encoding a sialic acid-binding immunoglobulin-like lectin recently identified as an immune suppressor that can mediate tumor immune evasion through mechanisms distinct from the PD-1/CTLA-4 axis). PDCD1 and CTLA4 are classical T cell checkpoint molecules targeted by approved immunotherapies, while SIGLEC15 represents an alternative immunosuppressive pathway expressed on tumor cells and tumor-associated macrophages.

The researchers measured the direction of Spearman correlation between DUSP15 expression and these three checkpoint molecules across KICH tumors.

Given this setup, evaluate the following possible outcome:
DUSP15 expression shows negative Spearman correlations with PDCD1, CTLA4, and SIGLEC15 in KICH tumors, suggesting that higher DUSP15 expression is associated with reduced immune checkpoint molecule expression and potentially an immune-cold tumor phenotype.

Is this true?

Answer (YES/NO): NO